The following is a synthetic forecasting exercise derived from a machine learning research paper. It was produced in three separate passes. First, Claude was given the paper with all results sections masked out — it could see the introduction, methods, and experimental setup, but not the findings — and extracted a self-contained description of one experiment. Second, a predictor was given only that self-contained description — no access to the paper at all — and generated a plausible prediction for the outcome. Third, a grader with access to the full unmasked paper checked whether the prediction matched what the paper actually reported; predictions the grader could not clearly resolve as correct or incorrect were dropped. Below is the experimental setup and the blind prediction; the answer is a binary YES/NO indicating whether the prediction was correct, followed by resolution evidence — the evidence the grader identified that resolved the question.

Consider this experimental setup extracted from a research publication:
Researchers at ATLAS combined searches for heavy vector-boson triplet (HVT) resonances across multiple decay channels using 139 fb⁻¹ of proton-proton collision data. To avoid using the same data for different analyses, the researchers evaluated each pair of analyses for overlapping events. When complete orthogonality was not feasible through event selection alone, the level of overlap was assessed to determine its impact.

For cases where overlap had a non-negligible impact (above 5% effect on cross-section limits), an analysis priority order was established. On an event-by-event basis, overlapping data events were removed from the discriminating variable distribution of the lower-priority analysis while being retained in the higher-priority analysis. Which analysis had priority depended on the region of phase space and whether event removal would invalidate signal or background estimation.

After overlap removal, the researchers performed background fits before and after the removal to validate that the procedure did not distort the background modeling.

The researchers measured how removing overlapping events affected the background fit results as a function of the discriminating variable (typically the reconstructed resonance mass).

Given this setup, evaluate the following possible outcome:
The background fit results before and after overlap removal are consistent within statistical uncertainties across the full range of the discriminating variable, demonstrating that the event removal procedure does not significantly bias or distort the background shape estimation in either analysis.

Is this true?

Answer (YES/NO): NO